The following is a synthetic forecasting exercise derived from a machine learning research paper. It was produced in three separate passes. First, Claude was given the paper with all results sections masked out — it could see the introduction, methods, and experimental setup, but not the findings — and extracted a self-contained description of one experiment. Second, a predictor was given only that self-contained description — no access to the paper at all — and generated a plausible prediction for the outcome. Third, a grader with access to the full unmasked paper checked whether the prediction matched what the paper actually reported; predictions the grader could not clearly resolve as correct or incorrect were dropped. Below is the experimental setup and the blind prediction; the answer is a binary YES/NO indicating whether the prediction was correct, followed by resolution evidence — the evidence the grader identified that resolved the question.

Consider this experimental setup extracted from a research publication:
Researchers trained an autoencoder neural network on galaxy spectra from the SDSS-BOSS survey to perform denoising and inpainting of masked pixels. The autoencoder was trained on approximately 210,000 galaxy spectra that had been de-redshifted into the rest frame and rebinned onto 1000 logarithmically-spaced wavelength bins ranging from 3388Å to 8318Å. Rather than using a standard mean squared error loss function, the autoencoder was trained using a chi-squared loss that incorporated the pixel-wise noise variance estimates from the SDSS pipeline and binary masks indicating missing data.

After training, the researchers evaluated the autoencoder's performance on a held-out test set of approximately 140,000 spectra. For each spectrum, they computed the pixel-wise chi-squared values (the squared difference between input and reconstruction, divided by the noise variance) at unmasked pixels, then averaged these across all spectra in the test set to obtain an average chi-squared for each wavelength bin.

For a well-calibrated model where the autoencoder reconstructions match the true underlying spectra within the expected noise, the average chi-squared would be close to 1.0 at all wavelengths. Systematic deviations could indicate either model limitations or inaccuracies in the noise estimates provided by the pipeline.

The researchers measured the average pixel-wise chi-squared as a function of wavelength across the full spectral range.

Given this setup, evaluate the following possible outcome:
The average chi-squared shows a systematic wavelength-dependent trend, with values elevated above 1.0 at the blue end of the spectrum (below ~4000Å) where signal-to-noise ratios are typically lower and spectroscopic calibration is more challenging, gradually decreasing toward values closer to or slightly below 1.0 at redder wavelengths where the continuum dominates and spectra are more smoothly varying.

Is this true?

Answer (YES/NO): NO